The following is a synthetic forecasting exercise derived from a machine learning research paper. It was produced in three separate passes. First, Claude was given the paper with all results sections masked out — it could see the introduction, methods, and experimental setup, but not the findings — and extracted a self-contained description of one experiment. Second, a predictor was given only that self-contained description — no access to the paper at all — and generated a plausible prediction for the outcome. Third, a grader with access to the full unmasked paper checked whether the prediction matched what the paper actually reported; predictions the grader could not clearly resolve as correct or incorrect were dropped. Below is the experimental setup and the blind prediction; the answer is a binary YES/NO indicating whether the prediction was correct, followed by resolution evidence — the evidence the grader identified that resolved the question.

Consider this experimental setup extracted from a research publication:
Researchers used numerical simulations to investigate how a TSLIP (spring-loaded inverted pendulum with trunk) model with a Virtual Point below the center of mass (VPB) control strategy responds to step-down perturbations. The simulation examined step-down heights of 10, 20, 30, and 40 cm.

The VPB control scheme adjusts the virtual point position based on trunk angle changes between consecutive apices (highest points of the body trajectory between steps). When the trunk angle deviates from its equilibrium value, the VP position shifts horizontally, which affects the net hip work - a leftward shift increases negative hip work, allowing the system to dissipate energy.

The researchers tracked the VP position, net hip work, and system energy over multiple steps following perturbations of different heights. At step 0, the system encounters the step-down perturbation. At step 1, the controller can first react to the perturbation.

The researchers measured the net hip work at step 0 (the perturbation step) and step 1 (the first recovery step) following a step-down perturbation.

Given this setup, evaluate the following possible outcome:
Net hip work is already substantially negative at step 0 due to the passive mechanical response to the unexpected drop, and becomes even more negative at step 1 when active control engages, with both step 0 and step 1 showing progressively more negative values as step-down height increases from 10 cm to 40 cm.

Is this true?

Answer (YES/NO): NO